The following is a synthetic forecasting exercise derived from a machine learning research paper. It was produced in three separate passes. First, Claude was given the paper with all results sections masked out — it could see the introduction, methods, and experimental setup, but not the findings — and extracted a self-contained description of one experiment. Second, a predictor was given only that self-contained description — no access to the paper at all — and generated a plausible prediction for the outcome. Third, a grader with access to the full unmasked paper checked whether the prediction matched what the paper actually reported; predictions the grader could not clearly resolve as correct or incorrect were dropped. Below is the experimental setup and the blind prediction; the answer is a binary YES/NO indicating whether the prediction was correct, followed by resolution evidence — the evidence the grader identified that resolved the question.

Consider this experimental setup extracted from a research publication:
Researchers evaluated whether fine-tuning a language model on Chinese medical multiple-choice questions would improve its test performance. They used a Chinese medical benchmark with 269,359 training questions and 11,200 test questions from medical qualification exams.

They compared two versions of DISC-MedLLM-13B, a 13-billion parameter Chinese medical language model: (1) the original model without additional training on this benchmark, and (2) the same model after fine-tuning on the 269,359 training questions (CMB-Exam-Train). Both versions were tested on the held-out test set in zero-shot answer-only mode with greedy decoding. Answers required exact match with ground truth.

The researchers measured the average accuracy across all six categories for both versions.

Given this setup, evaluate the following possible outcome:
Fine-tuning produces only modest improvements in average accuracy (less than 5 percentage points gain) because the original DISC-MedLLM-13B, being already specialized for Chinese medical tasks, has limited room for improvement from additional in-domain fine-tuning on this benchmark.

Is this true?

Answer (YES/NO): YES